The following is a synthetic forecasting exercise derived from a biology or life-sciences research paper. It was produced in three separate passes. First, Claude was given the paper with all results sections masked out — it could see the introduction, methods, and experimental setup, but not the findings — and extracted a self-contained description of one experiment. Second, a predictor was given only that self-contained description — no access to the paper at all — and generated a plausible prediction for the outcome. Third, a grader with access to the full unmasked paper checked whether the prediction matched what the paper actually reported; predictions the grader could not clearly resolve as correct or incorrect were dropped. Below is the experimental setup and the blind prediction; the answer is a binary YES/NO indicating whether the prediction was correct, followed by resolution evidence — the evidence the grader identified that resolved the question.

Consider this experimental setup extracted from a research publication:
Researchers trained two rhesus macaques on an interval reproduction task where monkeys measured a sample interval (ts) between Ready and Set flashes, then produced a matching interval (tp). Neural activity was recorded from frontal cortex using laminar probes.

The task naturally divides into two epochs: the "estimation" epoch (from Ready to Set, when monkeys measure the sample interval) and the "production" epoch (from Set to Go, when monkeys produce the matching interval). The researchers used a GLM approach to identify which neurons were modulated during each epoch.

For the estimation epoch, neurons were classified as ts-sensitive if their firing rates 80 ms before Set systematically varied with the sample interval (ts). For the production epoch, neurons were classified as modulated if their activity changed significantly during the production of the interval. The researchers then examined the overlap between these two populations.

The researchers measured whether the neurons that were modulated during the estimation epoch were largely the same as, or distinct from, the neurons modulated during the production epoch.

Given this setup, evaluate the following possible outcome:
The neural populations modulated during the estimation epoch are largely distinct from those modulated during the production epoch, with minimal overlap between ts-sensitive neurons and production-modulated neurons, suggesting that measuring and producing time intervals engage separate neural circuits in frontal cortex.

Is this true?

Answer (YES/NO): YES